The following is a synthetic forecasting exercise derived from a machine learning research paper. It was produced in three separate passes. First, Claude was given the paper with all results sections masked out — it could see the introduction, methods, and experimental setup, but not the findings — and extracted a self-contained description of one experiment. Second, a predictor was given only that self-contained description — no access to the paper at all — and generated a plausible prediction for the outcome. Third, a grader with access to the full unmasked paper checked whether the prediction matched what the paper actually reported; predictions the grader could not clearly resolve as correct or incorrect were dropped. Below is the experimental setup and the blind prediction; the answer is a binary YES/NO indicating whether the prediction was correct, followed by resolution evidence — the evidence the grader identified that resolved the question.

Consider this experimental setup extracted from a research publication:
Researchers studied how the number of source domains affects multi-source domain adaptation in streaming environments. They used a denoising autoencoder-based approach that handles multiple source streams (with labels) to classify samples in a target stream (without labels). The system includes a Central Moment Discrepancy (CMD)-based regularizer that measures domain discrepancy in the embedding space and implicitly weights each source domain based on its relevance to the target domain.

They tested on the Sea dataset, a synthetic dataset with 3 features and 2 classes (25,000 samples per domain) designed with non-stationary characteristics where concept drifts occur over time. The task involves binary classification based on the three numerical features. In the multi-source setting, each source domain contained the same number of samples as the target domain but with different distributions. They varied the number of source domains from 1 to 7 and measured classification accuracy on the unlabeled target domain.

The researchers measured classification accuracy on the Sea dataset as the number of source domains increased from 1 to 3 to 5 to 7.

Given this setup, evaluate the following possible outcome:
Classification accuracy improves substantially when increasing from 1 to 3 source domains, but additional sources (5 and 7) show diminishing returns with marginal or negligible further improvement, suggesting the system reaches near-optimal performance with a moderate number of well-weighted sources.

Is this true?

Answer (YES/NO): NO